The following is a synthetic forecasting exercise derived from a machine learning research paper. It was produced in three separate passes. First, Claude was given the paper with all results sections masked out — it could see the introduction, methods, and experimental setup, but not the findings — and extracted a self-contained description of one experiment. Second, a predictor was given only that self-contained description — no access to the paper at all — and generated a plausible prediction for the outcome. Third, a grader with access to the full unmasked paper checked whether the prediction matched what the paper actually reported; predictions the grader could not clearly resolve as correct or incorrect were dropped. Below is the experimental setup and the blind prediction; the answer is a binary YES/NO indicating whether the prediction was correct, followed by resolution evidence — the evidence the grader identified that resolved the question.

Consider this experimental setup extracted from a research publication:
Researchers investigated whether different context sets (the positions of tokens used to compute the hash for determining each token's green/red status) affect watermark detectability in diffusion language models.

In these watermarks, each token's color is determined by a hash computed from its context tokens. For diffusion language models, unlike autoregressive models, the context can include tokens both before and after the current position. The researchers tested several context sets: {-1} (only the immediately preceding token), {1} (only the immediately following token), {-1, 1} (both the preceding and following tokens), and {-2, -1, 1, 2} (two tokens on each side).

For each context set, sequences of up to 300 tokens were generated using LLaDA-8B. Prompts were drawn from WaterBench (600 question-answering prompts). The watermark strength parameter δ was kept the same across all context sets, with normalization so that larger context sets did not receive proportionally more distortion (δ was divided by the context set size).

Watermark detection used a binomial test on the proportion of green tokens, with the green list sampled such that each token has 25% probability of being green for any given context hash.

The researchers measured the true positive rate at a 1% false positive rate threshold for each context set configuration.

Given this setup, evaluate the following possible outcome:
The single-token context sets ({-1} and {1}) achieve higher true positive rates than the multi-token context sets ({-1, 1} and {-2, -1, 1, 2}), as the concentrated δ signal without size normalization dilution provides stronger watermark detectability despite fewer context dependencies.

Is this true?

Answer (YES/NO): NO